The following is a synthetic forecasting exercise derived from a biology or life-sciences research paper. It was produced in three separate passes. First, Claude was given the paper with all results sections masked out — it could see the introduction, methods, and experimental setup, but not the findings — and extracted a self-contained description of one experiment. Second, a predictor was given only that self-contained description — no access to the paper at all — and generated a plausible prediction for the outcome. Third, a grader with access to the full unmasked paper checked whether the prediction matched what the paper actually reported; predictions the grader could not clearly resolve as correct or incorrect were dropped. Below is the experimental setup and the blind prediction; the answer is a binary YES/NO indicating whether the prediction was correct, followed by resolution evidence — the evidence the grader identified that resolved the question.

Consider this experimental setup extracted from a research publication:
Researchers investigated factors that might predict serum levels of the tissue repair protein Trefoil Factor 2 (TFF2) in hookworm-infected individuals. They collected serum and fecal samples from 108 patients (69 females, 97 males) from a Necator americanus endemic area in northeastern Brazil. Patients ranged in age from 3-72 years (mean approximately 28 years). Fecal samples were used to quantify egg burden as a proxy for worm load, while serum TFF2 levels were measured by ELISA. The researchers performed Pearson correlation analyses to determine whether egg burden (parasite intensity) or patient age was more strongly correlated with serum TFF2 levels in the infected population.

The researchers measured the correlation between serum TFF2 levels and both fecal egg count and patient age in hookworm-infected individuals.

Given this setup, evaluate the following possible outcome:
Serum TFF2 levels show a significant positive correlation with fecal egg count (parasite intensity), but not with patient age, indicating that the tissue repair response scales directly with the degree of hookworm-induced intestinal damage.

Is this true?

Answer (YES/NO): NO